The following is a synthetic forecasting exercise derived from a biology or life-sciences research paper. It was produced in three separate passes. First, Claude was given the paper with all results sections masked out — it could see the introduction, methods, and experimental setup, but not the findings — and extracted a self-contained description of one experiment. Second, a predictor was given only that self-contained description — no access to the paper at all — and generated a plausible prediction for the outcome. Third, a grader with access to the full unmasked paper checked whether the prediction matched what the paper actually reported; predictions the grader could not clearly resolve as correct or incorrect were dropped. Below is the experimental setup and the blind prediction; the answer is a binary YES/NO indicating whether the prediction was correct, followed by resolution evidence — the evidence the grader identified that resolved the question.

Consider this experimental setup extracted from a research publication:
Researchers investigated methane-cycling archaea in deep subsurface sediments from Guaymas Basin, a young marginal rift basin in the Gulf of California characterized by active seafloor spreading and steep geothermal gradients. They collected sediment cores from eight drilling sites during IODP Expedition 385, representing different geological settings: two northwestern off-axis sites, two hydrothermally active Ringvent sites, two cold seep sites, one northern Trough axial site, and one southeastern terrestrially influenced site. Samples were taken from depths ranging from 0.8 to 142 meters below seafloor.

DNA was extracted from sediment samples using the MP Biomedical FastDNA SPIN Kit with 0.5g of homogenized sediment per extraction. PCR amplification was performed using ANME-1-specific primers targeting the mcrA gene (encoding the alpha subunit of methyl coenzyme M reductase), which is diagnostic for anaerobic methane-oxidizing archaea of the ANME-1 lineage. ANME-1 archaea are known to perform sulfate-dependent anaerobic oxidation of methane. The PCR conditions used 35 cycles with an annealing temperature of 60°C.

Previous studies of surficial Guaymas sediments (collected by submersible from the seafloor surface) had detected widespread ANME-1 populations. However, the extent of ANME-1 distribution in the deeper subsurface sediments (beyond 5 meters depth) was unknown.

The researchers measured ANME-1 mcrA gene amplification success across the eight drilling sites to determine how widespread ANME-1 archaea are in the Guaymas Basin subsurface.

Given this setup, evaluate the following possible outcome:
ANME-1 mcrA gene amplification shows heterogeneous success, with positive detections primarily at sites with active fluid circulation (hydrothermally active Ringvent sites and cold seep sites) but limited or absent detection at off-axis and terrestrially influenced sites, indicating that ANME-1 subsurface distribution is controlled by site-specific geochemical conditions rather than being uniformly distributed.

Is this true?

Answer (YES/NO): NO